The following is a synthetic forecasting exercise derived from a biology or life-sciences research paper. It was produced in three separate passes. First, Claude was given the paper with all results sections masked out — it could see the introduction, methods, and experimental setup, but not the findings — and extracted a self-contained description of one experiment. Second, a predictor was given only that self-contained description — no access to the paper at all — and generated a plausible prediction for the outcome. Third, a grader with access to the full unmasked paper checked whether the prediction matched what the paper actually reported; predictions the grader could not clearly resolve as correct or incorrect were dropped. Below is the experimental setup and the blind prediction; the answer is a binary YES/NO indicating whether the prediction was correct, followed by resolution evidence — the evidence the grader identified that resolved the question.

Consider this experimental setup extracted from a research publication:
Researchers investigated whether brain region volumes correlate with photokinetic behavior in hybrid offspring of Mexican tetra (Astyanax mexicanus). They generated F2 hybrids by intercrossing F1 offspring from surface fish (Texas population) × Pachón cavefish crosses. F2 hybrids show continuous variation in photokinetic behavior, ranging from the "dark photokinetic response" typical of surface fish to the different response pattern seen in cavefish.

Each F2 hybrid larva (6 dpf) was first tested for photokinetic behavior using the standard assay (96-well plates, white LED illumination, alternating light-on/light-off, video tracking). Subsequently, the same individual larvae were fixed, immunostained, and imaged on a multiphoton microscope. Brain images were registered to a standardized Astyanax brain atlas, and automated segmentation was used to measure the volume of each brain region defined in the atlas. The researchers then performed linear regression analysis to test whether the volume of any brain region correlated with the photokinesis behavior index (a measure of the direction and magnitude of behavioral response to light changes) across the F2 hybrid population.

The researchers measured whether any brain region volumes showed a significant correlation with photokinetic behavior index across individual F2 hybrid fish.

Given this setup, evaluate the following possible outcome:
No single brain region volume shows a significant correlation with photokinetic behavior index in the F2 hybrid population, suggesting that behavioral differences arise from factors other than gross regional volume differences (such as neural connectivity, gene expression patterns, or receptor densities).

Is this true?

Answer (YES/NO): NO